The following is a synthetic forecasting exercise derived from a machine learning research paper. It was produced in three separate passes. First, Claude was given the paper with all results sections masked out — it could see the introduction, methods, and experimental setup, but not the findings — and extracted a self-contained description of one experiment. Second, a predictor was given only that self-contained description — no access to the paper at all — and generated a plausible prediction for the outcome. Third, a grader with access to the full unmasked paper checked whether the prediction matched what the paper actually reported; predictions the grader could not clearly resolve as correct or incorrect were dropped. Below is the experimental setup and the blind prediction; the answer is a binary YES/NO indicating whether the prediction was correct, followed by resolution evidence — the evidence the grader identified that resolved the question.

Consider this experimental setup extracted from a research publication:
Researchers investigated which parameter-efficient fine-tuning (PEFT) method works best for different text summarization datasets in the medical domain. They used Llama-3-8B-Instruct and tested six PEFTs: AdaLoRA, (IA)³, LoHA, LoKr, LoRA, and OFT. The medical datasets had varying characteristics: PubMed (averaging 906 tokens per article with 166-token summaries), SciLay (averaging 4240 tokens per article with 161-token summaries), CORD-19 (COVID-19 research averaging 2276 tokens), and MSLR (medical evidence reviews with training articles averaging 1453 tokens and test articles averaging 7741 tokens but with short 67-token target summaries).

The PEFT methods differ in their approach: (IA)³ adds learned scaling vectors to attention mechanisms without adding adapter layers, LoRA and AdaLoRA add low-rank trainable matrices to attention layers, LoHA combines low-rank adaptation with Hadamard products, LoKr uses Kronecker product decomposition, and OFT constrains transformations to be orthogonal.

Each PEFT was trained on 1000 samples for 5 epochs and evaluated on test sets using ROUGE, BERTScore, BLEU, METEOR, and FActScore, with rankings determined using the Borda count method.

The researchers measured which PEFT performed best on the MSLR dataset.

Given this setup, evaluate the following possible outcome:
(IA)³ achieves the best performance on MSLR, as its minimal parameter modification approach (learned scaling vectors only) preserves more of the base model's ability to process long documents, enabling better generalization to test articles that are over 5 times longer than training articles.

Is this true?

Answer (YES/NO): YES